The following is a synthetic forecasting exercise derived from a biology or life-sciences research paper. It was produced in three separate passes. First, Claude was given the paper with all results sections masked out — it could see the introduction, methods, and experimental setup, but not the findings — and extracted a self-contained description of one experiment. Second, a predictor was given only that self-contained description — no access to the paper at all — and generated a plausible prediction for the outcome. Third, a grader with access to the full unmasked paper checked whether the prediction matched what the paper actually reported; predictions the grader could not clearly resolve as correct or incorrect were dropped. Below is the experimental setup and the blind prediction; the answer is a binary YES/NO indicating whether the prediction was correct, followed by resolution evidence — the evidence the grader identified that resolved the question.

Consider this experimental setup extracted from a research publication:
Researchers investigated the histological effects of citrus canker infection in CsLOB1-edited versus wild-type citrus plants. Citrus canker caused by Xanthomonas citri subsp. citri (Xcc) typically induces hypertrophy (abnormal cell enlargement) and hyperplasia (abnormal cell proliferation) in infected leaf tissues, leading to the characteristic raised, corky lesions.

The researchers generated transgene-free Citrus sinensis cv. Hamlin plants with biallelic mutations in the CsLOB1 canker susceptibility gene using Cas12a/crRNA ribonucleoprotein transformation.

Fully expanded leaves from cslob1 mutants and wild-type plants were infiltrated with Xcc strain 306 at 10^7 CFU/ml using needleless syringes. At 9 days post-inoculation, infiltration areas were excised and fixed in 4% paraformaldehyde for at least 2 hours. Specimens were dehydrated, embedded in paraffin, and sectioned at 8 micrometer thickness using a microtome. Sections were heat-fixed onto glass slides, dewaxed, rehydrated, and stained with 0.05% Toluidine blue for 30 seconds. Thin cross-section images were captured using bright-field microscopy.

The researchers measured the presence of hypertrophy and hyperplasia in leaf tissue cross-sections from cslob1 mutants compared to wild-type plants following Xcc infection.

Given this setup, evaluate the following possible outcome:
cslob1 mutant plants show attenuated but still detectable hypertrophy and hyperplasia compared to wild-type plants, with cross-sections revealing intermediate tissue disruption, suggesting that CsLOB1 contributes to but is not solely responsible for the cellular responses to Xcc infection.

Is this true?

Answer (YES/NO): NO